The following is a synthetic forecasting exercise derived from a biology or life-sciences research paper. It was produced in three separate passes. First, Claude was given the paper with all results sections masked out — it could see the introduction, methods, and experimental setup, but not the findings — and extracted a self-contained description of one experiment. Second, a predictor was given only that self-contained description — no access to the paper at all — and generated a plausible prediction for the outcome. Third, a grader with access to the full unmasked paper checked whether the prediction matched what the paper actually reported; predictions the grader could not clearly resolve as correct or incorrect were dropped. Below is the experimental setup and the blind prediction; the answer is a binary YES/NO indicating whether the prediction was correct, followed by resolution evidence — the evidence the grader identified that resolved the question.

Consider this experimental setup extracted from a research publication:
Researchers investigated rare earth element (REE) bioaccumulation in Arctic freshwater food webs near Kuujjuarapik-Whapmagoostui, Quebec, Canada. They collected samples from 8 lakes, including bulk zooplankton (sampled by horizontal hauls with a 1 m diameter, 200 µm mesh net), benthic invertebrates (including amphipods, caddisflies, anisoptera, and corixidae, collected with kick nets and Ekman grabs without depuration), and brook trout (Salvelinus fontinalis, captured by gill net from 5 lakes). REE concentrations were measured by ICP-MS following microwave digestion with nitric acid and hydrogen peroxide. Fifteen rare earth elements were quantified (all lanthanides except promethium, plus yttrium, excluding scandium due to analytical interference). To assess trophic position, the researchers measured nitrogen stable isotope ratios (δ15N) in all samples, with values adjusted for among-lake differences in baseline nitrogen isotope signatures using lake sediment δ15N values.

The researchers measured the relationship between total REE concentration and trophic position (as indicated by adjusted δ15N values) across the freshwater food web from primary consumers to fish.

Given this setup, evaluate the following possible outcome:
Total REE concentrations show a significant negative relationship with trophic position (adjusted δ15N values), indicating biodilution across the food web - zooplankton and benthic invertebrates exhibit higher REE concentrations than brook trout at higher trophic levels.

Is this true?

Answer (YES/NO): YES